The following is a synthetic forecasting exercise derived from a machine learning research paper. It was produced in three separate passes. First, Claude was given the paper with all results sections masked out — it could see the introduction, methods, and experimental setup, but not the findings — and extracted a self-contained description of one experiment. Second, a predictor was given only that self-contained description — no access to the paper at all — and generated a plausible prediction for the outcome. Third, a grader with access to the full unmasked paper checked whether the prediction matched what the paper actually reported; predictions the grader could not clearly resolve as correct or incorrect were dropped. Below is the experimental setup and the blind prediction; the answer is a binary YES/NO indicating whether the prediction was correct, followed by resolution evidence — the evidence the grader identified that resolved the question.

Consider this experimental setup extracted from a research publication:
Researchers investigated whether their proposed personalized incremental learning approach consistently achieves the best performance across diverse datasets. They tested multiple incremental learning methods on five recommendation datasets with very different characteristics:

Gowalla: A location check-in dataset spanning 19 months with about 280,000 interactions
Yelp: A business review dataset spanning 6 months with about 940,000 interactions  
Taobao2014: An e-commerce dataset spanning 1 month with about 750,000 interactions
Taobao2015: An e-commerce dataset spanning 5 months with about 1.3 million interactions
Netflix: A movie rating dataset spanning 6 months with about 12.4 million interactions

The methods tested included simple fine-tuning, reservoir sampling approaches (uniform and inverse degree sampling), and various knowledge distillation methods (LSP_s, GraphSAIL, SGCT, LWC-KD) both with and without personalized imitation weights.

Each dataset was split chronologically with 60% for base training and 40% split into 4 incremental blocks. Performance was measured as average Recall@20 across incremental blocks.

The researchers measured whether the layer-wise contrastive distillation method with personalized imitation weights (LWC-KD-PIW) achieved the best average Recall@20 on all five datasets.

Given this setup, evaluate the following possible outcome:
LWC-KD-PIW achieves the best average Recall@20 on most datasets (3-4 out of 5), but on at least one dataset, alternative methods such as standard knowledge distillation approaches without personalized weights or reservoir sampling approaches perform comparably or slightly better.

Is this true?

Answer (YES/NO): YES